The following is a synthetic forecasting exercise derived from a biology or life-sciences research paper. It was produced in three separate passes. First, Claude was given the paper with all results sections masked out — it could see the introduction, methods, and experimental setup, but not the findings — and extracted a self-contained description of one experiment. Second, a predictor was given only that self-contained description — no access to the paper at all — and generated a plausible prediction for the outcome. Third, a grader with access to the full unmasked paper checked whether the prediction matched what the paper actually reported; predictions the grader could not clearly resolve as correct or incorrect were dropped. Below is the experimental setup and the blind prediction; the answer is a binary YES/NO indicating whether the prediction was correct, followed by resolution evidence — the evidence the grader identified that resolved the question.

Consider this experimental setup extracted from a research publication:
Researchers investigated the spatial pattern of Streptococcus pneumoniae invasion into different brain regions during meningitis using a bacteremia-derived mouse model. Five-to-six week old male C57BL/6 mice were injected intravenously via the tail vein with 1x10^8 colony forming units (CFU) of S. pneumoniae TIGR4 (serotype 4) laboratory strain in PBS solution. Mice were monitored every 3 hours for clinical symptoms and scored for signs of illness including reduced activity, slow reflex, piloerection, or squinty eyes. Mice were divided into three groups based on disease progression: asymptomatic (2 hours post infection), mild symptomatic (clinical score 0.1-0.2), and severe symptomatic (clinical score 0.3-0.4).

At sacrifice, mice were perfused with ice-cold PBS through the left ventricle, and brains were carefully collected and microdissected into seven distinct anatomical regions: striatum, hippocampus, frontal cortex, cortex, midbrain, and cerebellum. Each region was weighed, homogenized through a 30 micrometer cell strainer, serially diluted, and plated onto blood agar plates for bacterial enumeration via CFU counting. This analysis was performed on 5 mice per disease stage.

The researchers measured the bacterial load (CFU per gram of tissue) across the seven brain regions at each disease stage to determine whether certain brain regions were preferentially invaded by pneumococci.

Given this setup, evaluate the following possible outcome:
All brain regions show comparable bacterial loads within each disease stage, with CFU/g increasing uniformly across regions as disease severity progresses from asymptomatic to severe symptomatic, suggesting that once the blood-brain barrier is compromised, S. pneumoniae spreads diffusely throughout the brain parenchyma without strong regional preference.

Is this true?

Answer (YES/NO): YES